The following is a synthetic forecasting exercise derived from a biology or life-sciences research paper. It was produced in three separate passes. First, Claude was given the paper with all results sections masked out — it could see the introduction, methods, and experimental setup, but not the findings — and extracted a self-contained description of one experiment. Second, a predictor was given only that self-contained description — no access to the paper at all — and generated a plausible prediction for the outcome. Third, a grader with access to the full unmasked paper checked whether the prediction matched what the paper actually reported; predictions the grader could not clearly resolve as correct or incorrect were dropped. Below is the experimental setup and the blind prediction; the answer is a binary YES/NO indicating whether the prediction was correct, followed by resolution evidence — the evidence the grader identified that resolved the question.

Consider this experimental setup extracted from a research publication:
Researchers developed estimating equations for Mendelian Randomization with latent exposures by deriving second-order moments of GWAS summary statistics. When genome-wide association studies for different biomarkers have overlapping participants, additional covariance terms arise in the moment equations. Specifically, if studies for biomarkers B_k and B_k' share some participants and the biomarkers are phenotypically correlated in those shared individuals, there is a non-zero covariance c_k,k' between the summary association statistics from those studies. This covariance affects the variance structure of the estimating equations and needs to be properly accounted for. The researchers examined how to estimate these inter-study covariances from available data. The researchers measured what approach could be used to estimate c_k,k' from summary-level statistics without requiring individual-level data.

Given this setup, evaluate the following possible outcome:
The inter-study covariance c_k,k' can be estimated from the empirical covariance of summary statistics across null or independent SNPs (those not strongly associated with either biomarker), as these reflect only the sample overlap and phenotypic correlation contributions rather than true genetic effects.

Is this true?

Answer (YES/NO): NO